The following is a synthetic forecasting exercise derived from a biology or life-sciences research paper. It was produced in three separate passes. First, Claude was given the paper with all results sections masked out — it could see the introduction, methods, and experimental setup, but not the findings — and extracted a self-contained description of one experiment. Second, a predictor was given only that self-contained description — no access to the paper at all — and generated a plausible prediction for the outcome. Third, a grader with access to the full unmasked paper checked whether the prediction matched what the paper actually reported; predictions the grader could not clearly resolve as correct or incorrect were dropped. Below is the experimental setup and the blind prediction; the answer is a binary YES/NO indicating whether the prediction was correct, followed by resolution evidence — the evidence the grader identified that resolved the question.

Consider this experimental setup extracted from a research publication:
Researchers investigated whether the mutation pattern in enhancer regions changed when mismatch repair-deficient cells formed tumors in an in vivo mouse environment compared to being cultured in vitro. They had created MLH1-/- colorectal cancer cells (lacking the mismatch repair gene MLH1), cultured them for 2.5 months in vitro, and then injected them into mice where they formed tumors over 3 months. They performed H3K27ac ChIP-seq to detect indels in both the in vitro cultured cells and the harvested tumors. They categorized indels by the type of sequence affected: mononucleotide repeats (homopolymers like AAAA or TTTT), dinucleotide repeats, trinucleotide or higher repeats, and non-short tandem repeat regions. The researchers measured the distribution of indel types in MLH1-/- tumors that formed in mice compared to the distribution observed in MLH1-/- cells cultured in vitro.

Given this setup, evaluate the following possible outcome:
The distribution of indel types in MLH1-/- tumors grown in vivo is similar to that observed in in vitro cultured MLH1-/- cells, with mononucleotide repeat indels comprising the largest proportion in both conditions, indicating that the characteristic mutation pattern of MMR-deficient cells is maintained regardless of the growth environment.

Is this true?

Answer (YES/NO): NO